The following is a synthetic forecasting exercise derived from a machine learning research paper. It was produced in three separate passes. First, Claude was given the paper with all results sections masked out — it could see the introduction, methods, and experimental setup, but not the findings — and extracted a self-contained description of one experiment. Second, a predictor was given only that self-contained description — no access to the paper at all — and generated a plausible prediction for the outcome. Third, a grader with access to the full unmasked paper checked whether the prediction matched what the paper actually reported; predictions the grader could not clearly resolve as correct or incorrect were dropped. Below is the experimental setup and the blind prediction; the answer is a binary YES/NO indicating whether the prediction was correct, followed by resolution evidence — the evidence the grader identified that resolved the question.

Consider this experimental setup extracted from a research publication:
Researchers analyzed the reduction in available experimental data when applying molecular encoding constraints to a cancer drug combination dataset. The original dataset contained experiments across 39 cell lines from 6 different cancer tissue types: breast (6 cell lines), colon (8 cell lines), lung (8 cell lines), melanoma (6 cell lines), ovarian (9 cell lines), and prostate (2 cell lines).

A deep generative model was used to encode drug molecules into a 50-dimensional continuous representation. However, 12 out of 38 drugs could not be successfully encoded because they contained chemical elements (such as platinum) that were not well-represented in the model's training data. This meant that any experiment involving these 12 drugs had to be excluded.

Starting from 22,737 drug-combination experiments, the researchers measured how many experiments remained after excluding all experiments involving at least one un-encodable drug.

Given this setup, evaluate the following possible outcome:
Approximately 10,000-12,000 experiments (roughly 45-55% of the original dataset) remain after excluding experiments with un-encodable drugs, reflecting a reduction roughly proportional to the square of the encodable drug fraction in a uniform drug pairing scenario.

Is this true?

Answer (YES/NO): YES